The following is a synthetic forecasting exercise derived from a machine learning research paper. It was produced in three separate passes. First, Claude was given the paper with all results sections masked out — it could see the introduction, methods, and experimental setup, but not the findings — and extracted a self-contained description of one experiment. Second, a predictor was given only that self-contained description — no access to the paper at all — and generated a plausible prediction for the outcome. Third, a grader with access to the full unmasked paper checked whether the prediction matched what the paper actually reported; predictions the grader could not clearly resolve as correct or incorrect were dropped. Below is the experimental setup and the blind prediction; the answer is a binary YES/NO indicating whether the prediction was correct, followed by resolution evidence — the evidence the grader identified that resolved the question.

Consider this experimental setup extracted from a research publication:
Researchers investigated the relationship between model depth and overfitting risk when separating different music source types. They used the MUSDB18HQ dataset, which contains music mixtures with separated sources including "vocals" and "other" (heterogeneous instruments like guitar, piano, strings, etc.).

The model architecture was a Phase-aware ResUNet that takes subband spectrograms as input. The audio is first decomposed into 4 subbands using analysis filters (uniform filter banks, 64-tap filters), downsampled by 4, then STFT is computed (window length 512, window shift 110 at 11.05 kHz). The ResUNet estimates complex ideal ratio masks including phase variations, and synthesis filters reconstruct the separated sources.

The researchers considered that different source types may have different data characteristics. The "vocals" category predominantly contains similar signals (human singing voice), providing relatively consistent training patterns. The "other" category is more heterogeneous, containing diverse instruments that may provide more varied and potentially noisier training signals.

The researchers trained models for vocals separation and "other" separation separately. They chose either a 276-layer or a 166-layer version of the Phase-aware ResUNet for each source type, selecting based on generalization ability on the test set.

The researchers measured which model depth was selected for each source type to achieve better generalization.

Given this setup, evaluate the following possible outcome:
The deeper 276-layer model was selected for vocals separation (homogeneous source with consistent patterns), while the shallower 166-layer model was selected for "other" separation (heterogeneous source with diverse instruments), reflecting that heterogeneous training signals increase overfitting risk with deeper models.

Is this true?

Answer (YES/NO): YES